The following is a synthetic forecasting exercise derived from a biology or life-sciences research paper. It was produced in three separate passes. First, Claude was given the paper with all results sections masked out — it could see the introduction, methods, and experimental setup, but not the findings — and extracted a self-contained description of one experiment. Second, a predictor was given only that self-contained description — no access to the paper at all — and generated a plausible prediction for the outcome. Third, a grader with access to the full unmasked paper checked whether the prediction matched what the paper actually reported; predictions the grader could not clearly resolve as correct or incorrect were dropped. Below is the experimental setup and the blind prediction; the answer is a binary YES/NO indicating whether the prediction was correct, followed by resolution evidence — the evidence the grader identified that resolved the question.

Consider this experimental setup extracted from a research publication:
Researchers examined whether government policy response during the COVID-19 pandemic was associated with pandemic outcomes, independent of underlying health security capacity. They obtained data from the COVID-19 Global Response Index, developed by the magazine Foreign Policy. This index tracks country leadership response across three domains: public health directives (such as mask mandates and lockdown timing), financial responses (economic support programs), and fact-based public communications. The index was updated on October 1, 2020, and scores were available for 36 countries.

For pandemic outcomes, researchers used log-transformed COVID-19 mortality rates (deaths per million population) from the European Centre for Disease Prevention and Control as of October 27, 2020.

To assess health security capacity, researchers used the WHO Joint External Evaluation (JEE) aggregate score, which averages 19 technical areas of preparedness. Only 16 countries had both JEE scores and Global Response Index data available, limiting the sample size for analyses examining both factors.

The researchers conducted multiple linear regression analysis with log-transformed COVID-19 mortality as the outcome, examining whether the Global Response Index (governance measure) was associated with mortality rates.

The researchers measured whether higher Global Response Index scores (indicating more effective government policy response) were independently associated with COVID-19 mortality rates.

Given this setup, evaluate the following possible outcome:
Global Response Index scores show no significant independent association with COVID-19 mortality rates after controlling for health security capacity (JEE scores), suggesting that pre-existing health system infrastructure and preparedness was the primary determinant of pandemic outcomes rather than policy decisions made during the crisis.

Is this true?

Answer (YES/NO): NO